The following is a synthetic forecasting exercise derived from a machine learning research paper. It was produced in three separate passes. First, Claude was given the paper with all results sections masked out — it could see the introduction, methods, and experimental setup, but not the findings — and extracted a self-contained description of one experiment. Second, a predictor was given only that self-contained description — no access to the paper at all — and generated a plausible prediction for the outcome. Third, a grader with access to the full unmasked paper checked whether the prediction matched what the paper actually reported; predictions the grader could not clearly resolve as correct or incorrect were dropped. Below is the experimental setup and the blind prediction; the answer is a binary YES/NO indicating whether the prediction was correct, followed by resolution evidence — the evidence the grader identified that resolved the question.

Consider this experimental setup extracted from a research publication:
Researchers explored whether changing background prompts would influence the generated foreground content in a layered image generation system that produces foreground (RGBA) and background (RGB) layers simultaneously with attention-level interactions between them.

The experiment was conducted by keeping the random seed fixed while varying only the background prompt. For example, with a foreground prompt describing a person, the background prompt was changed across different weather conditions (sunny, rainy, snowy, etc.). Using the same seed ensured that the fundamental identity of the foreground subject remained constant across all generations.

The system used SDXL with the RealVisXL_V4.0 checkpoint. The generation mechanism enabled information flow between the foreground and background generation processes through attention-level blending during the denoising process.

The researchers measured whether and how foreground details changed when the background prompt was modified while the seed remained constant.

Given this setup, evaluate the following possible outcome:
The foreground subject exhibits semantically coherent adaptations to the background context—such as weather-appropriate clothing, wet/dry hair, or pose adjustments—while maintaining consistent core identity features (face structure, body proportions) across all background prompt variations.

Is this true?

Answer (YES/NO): YES